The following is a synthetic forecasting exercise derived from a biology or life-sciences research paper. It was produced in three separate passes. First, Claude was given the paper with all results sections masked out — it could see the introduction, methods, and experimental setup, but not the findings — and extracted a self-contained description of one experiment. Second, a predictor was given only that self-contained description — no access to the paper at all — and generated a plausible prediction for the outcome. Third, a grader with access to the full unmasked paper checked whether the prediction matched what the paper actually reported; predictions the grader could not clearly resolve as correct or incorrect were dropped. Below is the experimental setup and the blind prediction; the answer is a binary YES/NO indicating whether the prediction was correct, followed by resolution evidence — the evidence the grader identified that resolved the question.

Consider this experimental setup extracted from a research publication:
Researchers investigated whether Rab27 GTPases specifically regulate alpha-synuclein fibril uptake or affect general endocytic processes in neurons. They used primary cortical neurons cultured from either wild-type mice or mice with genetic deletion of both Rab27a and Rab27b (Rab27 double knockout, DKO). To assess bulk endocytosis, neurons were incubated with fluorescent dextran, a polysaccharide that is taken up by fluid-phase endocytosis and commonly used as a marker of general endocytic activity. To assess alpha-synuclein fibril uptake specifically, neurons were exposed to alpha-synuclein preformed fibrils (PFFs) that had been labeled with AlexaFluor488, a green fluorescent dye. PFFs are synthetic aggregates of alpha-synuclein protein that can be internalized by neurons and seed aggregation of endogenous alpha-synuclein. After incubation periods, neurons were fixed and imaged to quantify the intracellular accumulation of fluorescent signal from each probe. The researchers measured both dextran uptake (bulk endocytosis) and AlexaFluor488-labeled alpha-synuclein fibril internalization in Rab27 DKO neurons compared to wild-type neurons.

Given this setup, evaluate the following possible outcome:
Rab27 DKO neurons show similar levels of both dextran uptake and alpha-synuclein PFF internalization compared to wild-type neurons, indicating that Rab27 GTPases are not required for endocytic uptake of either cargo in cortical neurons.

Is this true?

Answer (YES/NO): NO